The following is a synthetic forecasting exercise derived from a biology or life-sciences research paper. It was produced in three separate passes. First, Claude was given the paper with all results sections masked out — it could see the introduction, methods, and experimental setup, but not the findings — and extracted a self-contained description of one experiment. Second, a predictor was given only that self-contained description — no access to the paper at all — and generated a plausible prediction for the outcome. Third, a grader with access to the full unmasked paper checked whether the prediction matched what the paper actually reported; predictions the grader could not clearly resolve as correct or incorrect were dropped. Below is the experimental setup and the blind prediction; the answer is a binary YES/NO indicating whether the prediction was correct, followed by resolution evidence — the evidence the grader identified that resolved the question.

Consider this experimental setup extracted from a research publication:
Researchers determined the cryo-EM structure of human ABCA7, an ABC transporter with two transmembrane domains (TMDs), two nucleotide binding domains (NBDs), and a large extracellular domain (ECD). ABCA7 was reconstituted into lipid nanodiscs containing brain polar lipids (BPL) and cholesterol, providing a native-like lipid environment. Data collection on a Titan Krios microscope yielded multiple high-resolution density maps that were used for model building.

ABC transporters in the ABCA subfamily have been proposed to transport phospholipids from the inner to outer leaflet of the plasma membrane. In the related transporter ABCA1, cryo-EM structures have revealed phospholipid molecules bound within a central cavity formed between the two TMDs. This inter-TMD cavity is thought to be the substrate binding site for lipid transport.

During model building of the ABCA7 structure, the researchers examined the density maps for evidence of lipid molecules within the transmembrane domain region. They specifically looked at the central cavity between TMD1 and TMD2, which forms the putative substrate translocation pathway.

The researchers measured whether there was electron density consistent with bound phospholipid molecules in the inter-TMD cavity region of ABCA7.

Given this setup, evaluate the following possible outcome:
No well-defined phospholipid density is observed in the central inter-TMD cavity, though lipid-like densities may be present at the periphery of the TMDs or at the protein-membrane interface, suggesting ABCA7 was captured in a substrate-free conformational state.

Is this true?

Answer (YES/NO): NO